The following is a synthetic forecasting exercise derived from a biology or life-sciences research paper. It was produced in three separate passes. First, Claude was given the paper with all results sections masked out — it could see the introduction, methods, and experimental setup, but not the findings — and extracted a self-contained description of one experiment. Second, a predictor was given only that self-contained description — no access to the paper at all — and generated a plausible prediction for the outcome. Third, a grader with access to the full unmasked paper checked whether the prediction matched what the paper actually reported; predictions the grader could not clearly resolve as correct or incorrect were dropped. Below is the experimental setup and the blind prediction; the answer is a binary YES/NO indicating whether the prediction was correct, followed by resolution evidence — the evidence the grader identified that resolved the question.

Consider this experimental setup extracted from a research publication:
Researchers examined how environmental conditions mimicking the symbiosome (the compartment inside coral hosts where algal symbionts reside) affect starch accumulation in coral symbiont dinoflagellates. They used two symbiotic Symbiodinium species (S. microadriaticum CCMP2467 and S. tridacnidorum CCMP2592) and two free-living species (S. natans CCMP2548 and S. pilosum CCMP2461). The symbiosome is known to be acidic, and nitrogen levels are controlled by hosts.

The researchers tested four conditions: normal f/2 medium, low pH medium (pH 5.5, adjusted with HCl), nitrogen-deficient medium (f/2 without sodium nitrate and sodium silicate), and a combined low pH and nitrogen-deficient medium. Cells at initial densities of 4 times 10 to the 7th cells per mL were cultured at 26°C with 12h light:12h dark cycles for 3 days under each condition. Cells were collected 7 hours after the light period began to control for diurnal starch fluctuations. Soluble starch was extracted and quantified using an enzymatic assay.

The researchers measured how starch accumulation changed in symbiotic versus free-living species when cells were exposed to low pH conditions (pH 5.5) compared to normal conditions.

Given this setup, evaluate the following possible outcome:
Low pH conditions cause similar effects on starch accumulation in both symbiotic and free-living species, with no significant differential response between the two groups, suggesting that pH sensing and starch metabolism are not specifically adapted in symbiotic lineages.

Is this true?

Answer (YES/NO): NO